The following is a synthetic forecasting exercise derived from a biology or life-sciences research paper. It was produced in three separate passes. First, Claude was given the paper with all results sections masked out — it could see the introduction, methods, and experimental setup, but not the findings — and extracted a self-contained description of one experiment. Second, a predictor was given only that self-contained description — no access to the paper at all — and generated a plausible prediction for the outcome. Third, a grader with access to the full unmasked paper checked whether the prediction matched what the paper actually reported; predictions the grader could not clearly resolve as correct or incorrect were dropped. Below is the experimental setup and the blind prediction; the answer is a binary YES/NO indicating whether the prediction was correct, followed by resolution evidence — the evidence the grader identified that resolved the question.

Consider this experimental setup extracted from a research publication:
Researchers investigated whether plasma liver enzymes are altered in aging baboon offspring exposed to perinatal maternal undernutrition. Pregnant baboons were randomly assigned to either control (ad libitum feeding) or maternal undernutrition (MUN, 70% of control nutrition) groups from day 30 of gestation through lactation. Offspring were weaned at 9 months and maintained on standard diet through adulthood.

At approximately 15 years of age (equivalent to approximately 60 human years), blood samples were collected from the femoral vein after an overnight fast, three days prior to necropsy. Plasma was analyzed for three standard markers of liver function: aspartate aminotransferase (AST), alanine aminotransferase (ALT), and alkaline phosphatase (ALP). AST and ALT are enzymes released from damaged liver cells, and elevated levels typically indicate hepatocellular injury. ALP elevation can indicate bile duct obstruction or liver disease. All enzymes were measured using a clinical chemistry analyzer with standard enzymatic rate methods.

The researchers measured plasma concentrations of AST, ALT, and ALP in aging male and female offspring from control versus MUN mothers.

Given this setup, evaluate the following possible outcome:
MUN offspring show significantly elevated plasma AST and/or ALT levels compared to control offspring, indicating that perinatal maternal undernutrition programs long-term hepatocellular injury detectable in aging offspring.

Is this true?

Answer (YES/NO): YES